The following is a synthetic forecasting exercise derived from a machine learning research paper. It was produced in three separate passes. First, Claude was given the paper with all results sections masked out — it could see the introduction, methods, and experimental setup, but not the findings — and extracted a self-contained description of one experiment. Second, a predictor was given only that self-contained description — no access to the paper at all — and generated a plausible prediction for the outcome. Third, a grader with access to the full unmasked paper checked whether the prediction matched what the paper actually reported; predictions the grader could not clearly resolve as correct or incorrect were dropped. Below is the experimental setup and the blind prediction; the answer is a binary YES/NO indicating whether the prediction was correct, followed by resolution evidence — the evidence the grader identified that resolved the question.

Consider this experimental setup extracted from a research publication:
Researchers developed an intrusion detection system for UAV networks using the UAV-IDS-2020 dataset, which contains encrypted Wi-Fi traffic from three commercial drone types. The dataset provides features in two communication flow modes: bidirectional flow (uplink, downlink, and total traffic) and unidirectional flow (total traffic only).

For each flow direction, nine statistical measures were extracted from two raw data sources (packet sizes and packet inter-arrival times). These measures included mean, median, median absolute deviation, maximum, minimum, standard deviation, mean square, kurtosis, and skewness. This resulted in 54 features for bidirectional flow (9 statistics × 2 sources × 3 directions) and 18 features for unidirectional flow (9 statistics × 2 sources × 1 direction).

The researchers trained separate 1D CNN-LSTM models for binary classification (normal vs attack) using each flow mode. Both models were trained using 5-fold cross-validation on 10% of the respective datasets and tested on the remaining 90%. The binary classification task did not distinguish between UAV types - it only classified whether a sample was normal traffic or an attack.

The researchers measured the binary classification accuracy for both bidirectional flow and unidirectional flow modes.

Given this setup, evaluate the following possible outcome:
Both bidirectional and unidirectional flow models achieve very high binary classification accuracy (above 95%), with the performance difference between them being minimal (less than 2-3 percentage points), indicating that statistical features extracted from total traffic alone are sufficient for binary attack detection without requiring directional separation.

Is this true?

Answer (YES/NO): YES